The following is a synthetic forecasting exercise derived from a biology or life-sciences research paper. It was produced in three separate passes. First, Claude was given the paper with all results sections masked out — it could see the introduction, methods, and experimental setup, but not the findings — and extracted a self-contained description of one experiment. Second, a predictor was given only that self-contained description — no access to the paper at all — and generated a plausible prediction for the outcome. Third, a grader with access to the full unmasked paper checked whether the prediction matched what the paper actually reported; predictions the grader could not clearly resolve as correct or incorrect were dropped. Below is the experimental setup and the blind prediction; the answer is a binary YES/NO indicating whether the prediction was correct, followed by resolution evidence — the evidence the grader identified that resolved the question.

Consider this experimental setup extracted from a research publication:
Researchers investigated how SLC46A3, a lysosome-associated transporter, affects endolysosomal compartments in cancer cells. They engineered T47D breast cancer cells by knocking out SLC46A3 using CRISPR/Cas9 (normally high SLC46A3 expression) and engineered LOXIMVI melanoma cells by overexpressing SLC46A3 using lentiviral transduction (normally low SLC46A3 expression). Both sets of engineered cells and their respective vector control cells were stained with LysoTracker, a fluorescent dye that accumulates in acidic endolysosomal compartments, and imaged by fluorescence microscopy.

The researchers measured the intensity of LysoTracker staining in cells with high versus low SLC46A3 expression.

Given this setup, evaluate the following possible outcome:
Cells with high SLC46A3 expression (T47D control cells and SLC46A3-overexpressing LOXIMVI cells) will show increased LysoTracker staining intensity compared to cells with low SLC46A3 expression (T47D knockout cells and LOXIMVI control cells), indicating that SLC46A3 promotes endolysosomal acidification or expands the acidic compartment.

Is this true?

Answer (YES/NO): NO